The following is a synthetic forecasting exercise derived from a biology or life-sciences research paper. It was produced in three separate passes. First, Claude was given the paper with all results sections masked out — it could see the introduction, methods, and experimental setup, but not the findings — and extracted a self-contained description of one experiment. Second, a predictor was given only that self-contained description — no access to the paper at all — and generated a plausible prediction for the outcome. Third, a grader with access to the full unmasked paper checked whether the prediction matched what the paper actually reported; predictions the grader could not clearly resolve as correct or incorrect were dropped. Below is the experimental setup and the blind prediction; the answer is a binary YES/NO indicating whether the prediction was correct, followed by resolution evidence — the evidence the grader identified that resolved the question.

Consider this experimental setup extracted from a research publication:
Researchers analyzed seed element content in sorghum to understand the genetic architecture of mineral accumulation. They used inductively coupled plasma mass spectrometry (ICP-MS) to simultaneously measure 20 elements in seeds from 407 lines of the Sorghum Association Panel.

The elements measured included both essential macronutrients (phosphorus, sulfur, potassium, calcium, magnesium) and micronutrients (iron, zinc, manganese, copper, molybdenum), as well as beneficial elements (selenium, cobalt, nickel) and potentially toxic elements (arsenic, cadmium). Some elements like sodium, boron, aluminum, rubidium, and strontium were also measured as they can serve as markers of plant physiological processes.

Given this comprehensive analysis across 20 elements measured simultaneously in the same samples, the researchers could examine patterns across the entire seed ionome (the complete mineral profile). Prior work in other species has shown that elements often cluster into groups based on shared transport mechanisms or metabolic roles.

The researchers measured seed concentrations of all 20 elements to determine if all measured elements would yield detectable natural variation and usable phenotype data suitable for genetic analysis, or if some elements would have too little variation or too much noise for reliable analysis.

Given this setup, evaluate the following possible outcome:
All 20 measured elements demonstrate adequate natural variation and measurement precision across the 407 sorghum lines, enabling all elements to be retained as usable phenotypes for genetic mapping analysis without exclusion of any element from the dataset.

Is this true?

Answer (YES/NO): YES